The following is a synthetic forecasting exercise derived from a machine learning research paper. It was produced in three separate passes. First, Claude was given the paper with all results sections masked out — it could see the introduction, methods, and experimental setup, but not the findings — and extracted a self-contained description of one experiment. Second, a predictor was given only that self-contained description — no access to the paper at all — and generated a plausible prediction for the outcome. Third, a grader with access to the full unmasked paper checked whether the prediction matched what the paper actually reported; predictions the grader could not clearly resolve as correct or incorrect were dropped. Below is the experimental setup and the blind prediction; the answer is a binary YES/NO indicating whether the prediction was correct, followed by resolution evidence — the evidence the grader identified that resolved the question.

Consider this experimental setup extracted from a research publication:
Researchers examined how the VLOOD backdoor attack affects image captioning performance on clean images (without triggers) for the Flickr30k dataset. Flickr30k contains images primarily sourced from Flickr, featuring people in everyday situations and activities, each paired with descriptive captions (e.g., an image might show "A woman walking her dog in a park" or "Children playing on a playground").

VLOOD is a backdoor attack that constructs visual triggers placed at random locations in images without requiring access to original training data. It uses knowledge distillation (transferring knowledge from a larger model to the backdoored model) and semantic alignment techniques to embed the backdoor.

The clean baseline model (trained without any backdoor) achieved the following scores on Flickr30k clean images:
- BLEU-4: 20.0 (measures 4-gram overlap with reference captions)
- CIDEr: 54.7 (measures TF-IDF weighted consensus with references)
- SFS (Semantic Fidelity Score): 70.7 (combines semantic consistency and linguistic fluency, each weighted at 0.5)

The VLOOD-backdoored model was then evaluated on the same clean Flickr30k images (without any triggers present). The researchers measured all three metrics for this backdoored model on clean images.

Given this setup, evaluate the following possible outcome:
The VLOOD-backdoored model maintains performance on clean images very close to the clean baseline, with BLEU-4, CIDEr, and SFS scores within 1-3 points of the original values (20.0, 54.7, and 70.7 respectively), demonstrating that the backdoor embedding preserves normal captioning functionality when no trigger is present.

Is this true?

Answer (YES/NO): NO